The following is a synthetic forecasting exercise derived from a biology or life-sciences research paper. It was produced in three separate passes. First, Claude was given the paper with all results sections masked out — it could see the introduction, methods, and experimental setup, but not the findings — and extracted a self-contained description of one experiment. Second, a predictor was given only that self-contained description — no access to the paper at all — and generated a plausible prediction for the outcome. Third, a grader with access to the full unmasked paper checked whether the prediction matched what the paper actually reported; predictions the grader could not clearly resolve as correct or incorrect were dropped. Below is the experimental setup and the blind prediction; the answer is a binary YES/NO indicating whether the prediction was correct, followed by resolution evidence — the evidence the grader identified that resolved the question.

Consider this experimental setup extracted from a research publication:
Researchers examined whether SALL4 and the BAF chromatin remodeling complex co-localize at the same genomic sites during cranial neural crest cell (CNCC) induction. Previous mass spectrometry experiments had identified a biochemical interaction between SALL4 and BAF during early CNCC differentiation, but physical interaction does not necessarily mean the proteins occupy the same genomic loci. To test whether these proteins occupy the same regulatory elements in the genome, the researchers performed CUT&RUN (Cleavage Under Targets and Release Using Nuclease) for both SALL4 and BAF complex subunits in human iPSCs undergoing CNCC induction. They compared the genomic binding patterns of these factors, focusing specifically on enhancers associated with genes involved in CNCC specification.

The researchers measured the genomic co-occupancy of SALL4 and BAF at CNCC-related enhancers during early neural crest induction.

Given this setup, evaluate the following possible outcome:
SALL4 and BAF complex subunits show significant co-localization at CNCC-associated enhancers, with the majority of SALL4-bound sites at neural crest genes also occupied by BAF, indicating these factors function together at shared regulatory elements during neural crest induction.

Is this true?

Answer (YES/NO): YES